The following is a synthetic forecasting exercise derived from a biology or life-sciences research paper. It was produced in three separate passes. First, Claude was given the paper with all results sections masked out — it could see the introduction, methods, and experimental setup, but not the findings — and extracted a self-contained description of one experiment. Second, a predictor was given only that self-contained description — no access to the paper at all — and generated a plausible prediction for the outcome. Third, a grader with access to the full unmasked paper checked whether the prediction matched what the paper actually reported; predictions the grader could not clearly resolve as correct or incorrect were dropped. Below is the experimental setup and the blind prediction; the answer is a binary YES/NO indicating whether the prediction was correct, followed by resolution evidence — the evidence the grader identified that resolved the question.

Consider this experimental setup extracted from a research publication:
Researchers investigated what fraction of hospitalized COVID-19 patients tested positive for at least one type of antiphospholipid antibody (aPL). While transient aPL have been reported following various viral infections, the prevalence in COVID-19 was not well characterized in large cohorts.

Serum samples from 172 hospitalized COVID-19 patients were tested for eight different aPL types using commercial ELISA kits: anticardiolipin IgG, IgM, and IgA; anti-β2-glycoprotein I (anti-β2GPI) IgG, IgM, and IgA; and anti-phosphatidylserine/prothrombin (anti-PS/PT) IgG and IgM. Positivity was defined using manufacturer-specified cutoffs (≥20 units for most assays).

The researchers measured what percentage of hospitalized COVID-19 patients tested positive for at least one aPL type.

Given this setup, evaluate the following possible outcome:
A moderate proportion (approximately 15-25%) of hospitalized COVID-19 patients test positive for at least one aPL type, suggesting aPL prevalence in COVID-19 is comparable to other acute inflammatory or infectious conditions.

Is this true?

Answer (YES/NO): NO